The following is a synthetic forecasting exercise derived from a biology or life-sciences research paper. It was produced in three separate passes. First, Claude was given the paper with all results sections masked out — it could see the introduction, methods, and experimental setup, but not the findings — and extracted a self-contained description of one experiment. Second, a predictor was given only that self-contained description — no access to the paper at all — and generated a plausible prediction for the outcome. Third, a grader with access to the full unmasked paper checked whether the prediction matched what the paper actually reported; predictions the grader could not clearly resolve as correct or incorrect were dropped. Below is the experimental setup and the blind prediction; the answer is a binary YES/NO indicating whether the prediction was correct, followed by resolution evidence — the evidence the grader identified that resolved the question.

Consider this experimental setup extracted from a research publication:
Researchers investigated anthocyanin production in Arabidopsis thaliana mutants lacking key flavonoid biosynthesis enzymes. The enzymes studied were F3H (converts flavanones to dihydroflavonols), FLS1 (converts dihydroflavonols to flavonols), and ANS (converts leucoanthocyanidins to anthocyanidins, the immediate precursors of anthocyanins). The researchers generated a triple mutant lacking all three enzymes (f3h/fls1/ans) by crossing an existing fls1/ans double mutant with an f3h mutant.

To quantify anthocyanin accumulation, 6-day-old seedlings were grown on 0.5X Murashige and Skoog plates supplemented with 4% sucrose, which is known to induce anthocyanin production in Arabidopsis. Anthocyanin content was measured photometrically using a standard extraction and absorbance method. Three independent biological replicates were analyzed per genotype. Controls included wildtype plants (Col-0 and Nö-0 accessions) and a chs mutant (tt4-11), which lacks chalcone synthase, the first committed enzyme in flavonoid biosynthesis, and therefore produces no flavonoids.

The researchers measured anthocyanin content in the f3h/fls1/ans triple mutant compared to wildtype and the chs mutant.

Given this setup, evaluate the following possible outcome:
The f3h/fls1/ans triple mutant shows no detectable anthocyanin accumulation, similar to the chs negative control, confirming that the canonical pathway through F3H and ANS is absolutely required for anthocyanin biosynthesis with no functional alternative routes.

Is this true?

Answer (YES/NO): YES